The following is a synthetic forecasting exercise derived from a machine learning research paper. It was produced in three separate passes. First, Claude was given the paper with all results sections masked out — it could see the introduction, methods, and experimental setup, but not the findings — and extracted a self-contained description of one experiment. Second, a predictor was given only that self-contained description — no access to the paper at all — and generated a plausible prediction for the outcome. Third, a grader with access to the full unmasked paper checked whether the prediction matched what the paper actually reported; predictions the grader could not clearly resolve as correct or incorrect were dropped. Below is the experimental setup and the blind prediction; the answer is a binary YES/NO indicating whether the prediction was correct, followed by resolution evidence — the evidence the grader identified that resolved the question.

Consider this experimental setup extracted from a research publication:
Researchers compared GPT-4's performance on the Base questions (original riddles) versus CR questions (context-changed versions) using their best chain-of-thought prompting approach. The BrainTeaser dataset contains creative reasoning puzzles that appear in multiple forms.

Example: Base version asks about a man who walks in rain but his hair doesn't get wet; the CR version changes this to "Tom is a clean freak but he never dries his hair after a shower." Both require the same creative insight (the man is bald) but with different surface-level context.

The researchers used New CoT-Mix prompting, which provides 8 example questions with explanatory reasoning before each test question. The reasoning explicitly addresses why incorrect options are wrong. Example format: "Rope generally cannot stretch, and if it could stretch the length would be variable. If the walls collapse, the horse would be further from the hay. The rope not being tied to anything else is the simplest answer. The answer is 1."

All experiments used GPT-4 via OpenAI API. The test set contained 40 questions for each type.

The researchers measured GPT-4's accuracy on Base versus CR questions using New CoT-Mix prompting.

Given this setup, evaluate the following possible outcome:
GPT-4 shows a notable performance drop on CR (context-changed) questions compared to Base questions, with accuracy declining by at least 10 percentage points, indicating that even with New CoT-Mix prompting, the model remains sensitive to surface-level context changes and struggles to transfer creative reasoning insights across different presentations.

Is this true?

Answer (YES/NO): YES